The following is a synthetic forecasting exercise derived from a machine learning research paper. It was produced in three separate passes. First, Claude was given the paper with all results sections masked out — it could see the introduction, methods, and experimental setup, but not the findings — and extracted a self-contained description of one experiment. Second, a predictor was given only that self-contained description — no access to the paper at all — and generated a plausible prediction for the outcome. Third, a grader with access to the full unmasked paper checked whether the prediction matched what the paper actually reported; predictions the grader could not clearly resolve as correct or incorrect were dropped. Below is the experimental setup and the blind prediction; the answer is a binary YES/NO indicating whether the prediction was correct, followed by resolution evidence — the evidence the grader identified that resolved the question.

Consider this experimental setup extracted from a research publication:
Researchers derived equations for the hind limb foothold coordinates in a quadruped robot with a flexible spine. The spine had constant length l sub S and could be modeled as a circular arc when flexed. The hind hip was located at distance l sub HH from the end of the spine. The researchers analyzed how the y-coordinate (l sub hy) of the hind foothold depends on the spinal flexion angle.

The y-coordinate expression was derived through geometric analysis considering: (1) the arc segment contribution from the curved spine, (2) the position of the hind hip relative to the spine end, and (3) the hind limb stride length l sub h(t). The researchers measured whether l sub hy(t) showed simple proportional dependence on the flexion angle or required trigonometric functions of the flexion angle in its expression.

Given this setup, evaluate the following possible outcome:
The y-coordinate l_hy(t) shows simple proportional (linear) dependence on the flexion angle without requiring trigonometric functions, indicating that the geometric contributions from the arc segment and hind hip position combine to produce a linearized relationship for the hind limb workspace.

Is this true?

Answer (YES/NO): NO